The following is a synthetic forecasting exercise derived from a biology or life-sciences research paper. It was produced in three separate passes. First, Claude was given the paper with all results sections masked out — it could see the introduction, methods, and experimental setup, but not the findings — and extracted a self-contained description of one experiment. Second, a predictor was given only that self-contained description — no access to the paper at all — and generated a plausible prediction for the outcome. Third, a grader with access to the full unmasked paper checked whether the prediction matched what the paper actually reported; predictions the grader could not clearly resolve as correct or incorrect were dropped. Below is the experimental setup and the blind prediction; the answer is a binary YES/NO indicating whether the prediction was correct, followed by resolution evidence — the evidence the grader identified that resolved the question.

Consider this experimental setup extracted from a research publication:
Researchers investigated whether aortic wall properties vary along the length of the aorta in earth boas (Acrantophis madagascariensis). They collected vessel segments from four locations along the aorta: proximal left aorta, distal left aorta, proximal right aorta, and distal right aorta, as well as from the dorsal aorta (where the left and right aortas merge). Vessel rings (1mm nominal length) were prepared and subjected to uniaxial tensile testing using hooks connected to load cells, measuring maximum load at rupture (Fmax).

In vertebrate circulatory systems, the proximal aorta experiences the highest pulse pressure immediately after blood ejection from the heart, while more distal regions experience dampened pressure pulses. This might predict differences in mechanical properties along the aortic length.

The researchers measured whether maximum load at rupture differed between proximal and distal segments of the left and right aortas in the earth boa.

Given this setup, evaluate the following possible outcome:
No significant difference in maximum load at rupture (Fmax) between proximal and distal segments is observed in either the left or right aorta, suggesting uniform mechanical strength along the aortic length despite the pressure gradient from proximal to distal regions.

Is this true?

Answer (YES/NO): YES